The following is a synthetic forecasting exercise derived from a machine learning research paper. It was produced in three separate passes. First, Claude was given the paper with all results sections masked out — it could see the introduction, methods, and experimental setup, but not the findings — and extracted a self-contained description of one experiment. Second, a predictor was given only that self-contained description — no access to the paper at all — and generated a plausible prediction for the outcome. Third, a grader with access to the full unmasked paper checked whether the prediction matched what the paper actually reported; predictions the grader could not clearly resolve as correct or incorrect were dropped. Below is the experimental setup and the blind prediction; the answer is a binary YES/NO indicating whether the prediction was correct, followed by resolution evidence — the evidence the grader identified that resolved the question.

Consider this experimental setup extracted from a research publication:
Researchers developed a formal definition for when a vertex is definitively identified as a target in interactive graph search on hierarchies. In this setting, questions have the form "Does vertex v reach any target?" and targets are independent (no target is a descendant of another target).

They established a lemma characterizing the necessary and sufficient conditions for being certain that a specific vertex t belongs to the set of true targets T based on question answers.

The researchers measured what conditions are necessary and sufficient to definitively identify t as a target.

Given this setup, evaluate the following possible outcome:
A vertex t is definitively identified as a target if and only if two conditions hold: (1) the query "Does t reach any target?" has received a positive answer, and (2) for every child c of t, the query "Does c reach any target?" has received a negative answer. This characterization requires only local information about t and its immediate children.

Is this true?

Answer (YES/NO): YES